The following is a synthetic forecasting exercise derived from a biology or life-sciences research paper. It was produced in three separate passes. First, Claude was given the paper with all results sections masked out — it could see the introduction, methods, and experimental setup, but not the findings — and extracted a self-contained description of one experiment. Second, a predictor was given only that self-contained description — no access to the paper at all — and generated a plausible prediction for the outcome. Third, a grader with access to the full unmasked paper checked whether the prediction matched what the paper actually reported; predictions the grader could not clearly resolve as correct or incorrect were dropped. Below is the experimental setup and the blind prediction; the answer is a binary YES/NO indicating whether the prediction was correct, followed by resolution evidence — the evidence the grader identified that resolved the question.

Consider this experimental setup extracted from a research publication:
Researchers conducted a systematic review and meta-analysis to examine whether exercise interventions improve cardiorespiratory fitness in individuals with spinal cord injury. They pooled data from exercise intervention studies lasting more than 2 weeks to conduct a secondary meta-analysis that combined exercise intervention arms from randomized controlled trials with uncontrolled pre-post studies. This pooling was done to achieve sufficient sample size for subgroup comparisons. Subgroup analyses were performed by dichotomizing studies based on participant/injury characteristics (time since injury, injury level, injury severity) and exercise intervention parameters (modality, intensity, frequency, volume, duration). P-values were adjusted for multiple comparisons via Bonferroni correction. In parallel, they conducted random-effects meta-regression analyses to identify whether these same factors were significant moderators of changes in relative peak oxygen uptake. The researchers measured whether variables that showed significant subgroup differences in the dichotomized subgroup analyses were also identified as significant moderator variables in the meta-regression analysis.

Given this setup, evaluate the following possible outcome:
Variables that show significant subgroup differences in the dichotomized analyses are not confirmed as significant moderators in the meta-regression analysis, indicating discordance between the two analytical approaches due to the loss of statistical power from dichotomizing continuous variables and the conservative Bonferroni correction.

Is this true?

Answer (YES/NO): YES